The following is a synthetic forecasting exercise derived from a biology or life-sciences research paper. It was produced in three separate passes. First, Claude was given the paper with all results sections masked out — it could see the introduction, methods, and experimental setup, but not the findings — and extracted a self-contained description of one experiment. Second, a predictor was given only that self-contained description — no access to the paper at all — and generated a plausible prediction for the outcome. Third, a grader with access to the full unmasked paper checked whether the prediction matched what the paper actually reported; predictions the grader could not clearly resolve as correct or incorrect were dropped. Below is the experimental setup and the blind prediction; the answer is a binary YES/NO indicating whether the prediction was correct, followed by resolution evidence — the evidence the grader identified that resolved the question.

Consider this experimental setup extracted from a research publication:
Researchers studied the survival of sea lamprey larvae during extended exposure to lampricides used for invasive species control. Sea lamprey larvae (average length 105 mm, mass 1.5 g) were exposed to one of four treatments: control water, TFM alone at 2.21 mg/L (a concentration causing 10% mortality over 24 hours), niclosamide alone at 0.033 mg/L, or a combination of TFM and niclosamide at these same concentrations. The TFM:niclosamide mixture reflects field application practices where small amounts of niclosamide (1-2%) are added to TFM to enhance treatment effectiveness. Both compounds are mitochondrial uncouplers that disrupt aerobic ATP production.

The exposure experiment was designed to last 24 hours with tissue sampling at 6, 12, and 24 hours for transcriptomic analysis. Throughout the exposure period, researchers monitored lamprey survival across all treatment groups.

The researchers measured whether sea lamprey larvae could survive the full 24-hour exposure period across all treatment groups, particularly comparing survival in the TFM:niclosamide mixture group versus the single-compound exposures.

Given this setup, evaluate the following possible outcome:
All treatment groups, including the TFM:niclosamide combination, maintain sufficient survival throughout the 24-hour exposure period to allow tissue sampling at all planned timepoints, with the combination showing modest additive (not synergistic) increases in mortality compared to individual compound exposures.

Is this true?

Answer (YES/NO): NO